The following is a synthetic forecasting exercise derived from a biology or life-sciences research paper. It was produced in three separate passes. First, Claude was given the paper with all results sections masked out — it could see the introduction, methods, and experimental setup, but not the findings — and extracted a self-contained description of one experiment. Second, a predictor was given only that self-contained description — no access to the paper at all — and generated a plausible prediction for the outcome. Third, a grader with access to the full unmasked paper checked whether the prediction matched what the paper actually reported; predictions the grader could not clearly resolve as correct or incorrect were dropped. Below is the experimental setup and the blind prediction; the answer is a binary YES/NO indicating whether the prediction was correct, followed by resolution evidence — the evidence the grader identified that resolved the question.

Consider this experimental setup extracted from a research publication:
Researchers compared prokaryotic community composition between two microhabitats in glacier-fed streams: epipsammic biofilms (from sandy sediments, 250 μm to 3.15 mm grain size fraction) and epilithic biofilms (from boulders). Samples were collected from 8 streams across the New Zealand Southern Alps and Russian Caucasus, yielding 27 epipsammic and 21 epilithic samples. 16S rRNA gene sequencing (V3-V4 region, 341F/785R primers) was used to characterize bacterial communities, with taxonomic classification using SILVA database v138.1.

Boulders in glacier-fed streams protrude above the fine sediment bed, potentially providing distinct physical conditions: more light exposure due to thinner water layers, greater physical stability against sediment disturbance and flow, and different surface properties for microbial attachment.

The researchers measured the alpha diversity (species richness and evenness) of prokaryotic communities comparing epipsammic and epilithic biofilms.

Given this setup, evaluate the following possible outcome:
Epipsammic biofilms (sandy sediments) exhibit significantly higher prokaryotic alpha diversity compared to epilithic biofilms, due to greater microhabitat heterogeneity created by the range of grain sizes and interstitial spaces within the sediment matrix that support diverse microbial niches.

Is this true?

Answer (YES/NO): YES